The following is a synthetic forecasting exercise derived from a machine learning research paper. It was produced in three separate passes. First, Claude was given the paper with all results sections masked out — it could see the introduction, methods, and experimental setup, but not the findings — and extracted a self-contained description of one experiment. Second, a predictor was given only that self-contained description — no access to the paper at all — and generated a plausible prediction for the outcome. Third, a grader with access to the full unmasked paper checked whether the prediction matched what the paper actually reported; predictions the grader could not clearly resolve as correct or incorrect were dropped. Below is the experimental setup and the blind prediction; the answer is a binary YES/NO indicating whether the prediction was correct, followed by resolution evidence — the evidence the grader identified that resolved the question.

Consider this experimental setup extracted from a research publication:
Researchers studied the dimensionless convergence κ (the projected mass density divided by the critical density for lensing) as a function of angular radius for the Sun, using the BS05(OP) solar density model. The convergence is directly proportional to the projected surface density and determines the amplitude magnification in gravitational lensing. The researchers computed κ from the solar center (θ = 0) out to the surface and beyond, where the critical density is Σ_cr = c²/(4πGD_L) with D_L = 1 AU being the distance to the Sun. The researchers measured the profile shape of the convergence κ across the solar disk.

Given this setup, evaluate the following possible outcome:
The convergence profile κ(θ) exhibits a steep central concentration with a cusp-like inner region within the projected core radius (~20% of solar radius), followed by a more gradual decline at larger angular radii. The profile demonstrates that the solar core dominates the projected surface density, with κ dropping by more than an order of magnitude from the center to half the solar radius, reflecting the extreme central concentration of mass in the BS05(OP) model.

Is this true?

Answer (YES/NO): NO